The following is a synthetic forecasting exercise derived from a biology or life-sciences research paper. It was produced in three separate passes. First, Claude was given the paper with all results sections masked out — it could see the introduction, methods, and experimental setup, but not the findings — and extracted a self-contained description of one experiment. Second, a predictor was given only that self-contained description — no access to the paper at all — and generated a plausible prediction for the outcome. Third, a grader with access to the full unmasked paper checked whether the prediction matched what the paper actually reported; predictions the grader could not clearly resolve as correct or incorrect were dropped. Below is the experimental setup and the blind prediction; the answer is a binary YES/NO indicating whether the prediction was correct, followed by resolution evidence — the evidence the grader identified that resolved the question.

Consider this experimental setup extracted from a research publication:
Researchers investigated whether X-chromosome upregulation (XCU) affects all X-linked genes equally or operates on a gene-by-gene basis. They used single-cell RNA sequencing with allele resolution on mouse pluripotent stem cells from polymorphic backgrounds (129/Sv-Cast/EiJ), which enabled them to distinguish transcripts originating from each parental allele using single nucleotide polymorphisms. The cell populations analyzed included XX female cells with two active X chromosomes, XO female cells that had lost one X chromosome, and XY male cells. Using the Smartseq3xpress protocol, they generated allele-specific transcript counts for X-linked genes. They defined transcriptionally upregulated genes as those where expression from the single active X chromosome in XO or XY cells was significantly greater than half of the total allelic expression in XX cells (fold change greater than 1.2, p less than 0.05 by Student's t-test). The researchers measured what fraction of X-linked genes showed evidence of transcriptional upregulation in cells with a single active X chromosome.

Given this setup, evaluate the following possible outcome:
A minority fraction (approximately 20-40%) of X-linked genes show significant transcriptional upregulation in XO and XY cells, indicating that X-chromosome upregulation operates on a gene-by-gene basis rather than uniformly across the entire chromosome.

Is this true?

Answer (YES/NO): YES